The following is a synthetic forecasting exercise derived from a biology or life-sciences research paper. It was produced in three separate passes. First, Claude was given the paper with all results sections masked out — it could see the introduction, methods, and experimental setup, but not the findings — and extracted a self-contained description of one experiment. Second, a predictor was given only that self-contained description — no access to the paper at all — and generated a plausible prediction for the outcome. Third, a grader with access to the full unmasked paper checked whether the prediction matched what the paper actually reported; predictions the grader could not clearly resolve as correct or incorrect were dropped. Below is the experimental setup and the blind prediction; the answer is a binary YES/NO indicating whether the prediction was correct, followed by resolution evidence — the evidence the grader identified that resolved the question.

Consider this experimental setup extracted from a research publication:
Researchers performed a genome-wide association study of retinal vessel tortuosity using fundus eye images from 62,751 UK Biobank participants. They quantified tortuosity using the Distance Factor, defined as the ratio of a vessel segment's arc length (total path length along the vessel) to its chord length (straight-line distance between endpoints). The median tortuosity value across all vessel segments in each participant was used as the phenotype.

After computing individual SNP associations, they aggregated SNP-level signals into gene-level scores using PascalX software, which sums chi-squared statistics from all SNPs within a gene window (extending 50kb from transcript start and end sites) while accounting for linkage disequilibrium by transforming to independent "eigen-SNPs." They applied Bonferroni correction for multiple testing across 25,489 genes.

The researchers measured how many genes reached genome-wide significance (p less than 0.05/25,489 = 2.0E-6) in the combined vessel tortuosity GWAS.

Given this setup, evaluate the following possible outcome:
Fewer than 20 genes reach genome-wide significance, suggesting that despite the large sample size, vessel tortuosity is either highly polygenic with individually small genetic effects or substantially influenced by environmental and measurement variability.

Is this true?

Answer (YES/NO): NO